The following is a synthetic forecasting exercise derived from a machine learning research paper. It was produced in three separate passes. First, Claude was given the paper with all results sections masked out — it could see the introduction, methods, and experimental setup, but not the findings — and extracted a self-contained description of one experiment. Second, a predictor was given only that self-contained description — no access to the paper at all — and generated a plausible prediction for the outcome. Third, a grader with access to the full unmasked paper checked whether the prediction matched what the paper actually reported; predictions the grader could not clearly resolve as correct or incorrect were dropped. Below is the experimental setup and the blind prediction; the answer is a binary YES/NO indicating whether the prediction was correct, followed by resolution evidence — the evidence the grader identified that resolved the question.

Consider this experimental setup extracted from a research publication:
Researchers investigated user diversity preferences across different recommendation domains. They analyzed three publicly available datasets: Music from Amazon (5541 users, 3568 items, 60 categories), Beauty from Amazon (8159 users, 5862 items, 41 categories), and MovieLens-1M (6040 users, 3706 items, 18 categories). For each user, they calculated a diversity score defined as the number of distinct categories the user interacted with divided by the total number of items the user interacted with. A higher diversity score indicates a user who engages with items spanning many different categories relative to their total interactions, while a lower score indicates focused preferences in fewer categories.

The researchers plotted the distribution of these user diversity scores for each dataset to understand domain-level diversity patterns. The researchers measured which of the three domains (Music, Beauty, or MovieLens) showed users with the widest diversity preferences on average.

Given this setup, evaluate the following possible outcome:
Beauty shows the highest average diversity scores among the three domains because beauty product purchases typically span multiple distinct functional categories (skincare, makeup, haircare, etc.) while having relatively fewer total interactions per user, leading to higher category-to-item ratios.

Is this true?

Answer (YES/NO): NO